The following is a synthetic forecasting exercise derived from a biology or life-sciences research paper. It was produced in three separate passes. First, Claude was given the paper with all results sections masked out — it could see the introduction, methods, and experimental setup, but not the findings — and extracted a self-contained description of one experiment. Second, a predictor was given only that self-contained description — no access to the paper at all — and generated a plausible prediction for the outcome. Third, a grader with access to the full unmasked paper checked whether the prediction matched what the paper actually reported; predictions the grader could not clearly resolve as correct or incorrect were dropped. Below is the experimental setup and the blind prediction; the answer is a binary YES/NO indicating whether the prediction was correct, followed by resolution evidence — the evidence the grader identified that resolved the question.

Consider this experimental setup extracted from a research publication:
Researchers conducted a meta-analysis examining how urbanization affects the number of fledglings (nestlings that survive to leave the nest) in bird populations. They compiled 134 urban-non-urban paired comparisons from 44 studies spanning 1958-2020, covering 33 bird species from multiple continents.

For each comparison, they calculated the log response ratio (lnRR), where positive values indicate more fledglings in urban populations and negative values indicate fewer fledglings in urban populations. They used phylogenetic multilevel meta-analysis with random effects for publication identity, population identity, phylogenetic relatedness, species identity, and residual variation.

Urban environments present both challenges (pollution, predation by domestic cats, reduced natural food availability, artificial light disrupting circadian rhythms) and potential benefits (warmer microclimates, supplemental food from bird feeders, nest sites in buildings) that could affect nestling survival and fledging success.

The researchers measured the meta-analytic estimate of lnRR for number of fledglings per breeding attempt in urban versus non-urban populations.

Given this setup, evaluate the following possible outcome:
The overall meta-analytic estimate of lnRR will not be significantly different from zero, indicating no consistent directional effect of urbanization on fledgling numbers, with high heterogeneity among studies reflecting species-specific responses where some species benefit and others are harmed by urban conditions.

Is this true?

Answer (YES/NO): NO